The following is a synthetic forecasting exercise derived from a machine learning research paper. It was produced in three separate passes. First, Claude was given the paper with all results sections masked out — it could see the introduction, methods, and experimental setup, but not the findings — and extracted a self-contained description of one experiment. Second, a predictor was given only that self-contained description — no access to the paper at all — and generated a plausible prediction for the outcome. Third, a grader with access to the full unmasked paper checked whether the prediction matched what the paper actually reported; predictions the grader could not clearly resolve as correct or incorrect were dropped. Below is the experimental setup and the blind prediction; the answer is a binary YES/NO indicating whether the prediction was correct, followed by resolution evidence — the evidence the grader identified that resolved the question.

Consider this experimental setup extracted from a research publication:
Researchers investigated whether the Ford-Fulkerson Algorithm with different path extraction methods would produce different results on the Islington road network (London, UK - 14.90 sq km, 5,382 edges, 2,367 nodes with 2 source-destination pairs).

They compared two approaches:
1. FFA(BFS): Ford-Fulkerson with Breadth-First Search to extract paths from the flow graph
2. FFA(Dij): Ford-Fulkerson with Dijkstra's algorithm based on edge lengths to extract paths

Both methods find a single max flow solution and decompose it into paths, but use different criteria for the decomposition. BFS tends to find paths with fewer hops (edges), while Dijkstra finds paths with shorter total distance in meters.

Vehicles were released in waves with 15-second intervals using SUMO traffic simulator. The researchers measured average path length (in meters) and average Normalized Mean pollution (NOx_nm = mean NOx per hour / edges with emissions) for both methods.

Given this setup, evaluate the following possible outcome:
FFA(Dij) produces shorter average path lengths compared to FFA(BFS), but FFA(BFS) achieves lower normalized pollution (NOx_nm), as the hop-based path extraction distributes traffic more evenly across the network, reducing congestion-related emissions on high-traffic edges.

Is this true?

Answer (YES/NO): NO